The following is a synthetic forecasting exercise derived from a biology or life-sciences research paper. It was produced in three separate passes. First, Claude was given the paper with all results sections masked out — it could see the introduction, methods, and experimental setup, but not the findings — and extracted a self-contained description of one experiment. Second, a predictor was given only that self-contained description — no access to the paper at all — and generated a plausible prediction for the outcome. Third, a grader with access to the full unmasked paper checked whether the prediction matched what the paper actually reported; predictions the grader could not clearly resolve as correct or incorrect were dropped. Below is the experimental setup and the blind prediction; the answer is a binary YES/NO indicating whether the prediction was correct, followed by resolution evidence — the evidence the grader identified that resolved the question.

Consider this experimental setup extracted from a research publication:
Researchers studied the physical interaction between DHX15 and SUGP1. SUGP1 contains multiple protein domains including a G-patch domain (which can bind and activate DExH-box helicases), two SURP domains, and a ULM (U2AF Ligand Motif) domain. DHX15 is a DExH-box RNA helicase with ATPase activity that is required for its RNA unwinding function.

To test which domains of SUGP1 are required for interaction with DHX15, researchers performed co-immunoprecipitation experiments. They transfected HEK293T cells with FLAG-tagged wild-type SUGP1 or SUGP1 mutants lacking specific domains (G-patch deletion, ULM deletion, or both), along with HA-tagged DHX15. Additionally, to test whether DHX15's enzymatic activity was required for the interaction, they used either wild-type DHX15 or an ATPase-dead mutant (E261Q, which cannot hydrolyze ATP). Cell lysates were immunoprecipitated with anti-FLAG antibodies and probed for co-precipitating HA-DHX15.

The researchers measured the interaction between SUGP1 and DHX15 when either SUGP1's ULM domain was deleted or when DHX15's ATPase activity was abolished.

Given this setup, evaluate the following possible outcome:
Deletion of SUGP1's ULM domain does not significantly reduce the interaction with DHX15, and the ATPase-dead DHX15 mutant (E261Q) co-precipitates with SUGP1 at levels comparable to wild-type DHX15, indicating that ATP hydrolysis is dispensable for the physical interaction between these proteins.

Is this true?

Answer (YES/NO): NO